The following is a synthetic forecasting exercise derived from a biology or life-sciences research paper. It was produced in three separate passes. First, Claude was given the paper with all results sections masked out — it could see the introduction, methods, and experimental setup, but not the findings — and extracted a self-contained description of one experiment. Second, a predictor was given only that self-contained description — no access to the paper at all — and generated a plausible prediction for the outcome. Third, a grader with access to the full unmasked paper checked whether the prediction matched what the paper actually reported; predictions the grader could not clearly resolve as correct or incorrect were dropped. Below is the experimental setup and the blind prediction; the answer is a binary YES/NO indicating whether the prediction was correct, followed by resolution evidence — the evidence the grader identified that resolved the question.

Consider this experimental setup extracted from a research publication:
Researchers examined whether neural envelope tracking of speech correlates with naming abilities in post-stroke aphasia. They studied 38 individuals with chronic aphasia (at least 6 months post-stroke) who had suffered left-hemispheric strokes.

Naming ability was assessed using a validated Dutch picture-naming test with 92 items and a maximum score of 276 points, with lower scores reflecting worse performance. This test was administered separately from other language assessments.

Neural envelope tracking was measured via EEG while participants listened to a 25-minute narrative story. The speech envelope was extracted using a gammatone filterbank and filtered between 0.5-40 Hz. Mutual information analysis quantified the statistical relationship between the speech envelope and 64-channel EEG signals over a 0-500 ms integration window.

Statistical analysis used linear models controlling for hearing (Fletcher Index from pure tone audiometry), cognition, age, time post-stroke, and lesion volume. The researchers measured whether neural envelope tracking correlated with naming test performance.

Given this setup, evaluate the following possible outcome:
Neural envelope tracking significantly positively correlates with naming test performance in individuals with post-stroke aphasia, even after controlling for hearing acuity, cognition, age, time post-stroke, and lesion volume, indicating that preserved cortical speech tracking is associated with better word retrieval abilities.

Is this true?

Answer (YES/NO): NO